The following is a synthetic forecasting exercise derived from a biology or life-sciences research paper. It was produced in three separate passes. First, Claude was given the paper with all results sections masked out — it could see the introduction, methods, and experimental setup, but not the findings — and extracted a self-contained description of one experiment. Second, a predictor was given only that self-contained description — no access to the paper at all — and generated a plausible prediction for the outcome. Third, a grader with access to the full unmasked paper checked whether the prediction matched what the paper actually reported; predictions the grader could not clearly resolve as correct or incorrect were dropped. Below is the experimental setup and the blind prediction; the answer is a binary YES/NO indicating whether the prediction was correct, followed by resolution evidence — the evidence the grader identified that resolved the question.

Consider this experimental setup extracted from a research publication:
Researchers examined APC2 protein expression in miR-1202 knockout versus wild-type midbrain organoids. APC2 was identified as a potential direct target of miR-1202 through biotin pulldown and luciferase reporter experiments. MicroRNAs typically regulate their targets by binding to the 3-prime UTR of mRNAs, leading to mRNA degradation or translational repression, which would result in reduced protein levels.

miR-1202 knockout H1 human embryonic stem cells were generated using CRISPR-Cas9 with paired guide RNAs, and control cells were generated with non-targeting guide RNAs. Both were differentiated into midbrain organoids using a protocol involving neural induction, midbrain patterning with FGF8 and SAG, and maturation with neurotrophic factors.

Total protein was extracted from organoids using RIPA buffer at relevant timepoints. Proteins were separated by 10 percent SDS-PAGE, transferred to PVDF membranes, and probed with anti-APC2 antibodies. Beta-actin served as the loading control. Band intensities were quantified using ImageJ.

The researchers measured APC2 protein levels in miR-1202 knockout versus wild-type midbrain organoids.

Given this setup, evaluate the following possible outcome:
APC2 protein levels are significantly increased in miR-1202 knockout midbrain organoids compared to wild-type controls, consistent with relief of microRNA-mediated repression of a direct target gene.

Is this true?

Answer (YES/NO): YES